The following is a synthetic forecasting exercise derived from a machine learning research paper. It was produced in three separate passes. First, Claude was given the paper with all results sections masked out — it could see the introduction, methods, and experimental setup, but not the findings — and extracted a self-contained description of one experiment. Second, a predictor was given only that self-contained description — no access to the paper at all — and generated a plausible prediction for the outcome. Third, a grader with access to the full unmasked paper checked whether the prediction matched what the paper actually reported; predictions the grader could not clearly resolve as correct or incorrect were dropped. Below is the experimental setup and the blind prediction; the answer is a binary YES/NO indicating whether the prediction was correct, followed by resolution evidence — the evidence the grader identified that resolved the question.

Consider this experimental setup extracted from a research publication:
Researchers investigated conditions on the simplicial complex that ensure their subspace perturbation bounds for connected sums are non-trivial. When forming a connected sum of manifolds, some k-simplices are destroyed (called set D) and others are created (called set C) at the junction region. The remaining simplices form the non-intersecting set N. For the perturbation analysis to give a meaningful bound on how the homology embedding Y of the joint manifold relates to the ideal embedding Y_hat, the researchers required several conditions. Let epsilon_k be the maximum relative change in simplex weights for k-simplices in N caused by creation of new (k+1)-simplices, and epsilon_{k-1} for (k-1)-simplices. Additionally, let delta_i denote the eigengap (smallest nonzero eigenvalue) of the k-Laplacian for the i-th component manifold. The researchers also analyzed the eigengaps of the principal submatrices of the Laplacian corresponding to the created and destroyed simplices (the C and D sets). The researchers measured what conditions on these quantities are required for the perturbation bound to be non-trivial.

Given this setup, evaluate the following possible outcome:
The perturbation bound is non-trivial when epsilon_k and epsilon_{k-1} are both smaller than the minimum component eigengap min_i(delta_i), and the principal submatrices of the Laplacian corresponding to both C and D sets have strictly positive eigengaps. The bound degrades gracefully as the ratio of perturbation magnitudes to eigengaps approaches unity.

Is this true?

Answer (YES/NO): NO